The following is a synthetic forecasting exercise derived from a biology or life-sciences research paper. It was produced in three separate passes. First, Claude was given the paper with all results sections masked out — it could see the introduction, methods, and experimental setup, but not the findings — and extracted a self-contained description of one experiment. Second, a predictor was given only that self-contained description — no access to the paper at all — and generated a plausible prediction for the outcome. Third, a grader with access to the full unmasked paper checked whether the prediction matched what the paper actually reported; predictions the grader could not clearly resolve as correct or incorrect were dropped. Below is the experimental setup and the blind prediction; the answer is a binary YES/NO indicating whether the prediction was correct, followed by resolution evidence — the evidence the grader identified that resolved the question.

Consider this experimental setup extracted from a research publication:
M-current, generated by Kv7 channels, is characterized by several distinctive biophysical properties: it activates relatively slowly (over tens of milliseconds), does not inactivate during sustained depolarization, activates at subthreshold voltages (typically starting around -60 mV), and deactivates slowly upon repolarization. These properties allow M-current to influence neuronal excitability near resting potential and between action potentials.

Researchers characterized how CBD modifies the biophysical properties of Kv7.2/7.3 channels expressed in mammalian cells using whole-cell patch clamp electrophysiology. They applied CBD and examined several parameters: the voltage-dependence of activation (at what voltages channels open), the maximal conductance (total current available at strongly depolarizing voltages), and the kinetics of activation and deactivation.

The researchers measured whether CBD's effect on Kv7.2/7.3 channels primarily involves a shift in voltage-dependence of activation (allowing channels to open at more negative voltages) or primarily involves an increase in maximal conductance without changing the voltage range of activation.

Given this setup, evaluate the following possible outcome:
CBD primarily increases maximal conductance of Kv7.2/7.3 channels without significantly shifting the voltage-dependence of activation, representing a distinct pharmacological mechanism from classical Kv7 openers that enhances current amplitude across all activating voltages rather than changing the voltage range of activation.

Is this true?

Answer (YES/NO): NO